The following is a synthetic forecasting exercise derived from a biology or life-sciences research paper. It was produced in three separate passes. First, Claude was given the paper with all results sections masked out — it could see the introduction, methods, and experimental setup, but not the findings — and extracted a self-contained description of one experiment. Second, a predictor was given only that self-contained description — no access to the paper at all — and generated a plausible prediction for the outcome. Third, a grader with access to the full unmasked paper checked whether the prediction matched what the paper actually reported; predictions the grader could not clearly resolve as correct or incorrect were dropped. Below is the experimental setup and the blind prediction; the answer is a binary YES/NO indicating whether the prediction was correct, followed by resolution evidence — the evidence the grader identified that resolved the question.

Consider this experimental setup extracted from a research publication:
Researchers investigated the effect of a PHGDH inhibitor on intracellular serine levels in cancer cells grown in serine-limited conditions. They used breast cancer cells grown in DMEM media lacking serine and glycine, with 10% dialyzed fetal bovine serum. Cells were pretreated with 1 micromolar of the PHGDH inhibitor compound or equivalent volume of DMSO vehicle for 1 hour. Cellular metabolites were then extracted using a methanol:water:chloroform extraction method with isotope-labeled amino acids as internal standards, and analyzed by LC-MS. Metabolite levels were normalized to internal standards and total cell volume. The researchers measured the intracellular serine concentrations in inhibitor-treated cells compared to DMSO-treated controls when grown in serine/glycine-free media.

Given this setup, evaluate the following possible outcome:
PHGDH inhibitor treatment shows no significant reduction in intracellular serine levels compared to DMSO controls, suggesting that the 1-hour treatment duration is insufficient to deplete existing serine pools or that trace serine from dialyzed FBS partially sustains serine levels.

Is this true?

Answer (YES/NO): NO